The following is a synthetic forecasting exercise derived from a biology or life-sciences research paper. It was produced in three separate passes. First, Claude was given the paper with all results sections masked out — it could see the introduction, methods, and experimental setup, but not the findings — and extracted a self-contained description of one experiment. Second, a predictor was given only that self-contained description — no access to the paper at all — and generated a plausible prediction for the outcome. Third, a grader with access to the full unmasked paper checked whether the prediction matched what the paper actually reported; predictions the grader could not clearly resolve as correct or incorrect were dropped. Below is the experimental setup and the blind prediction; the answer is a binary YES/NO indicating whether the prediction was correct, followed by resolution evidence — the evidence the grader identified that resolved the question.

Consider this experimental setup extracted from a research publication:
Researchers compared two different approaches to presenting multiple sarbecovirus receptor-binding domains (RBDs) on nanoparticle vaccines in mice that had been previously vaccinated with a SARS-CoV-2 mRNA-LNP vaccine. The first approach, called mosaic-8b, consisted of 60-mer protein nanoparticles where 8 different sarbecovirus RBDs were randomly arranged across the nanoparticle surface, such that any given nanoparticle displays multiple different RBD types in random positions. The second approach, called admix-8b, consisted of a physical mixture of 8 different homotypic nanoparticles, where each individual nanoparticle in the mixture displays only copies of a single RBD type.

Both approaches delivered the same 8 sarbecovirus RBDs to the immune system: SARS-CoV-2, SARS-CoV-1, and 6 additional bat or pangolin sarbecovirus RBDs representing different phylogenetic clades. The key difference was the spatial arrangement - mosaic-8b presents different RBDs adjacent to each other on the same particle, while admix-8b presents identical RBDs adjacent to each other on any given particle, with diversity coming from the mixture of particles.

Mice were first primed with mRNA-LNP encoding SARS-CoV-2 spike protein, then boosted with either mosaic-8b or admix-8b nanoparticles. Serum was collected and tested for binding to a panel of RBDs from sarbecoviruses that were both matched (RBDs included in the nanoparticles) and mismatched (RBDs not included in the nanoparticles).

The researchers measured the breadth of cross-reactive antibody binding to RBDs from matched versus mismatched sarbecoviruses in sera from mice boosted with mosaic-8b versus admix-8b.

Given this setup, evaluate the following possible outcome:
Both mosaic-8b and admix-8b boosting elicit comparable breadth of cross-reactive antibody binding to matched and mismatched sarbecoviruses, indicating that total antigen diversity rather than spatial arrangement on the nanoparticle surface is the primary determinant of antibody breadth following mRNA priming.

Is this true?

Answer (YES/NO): NO